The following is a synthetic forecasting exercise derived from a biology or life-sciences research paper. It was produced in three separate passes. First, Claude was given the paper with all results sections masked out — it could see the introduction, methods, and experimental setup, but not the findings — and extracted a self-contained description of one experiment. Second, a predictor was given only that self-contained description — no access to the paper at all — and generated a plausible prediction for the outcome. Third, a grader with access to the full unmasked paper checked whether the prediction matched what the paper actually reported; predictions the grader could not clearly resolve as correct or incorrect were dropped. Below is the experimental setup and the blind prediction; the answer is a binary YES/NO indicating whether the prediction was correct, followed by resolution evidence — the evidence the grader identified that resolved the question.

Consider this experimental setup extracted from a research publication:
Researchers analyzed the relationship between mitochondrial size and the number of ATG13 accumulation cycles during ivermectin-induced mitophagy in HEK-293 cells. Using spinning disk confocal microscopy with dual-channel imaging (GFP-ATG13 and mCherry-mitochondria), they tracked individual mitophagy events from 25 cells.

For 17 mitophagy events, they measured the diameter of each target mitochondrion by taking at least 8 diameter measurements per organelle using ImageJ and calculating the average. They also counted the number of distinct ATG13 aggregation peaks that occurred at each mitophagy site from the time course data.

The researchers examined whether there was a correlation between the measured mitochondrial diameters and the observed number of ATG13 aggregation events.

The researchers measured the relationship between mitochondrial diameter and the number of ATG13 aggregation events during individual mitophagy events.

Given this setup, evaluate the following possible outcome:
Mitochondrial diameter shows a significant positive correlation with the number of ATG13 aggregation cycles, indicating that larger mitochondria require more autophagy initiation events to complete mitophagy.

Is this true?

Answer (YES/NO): YES